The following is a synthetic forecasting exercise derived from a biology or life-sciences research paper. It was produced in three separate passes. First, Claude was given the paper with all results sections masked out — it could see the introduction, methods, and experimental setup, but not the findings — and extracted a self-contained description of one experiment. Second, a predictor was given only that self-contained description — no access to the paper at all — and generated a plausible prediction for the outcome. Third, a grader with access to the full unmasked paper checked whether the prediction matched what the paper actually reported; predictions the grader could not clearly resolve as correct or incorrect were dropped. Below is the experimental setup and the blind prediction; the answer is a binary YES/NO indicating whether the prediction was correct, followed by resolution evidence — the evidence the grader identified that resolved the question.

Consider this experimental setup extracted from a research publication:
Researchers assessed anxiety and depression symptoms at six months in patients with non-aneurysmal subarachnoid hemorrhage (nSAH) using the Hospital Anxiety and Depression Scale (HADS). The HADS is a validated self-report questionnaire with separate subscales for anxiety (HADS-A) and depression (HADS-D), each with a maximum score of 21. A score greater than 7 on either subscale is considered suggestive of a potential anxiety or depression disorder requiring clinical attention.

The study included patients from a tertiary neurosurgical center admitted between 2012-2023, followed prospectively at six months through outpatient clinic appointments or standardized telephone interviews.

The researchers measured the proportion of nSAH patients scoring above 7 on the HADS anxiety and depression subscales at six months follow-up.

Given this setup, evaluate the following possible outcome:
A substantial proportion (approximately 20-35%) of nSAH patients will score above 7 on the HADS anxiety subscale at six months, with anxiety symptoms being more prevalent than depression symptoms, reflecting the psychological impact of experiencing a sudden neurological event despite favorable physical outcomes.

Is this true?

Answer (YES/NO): YES